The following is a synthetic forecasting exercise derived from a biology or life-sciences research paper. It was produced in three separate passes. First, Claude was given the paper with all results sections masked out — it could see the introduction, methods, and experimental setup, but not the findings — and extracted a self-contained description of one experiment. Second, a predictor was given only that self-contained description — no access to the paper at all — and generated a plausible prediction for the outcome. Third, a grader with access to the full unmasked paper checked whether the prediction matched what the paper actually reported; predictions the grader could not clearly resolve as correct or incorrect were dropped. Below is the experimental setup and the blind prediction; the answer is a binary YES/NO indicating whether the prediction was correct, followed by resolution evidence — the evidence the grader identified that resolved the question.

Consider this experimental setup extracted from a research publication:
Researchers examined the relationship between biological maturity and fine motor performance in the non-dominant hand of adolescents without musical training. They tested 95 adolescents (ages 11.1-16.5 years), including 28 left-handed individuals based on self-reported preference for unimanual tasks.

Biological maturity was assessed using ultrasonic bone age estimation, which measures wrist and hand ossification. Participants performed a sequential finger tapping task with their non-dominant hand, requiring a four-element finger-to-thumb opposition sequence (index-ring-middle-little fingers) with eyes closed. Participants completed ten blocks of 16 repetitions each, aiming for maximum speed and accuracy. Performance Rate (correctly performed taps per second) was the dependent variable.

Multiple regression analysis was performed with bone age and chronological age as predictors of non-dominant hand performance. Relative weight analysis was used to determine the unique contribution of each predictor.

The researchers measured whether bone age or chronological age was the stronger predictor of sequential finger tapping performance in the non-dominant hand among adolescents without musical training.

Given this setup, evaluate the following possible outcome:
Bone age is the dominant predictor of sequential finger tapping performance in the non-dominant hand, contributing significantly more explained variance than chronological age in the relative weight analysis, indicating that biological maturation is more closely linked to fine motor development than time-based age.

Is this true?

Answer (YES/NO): YES